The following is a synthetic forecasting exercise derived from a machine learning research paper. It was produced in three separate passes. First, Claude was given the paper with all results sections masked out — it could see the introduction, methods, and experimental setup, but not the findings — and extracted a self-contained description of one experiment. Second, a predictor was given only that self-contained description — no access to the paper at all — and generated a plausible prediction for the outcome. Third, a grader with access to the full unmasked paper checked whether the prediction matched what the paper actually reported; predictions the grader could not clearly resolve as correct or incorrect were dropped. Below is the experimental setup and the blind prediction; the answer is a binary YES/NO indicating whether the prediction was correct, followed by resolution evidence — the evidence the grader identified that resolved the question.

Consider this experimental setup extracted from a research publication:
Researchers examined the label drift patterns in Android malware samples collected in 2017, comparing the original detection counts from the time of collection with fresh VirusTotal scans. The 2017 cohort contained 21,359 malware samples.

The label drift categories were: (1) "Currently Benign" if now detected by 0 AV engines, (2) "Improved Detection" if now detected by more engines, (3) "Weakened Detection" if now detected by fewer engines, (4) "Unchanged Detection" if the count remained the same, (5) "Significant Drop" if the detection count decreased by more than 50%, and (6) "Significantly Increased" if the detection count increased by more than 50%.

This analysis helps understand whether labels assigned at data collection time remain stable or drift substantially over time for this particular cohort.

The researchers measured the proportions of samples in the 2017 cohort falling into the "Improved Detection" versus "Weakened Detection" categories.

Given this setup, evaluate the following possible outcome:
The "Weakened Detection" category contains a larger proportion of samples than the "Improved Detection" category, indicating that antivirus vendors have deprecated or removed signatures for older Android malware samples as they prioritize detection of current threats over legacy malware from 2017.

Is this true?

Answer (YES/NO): YES